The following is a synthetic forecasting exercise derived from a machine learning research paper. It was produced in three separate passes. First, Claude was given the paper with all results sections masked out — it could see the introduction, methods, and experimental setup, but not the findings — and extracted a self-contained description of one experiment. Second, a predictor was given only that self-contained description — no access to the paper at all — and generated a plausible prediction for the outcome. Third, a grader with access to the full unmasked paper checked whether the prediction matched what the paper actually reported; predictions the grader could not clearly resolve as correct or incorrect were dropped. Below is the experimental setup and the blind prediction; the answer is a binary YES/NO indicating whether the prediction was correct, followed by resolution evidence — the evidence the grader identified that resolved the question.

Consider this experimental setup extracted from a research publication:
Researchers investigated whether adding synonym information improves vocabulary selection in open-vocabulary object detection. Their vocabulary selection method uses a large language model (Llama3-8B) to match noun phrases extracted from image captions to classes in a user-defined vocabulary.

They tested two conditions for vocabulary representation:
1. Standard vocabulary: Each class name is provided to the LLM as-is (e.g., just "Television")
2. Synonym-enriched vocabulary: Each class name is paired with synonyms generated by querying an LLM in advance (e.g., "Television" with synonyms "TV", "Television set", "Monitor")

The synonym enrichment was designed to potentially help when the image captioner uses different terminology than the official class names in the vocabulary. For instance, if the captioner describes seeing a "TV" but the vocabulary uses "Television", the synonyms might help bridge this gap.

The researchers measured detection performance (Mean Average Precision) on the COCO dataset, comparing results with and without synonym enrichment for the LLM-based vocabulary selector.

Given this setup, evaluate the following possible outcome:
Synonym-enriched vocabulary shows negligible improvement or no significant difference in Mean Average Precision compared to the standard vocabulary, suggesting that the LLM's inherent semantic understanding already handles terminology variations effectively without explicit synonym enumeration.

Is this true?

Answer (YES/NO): NO